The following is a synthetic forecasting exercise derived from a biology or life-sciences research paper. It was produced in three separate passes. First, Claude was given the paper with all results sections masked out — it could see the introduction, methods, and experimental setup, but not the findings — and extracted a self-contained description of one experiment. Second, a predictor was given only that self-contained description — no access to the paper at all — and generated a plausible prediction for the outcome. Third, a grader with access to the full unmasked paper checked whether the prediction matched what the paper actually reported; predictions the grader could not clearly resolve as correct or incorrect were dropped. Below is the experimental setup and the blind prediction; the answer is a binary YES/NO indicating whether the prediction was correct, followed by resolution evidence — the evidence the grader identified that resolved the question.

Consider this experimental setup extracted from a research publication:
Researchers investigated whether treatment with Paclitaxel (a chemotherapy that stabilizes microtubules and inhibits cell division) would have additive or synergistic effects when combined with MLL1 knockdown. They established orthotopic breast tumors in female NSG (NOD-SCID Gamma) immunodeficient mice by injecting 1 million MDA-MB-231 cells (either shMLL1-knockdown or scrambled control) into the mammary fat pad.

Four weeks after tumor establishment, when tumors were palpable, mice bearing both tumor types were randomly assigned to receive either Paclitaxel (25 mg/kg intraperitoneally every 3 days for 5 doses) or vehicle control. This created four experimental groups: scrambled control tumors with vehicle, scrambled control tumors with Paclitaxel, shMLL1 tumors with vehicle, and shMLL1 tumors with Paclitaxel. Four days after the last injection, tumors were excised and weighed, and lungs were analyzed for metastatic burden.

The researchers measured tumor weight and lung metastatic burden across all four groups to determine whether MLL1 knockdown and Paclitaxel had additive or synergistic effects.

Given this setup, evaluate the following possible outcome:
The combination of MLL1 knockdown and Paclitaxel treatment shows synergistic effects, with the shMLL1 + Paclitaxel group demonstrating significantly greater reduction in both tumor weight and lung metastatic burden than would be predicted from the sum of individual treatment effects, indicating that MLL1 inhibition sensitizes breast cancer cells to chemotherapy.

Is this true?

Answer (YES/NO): NO